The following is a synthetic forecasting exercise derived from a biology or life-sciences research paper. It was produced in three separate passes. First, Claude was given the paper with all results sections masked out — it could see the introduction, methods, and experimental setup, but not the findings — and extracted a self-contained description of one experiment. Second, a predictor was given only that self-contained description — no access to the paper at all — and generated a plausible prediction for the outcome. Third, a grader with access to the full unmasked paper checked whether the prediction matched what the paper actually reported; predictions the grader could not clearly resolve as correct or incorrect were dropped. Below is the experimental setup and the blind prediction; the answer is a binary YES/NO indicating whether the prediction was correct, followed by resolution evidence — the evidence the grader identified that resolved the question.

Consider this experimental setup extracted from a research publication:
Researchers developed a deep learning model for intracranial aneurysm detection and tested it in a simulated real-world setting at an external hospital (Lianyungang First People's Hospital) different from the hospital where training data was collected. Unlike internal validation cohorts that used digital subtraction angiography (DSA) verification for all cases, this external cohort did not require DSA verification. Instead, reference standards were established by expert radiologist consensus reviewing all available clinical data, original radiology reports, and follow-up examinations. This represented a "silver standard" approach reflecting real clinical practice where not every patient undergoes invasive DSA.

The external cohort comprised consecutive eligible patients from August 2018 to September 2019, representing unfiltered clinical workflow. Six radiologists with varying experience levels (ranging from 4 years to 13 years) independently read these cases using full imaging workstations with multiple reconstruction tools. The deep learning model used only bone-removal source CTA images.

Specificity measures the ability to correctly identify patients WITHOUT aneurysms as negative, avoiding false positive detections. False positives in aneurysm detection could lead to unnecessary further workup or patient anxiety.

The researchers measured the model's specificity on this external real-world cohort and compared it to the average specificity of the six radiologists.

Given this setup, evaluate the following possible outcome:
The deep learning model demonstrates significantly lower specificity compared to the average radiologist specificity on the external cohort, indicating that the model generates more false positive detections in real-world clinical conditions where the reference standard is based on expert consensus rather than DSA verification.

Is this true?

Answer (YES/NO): YES